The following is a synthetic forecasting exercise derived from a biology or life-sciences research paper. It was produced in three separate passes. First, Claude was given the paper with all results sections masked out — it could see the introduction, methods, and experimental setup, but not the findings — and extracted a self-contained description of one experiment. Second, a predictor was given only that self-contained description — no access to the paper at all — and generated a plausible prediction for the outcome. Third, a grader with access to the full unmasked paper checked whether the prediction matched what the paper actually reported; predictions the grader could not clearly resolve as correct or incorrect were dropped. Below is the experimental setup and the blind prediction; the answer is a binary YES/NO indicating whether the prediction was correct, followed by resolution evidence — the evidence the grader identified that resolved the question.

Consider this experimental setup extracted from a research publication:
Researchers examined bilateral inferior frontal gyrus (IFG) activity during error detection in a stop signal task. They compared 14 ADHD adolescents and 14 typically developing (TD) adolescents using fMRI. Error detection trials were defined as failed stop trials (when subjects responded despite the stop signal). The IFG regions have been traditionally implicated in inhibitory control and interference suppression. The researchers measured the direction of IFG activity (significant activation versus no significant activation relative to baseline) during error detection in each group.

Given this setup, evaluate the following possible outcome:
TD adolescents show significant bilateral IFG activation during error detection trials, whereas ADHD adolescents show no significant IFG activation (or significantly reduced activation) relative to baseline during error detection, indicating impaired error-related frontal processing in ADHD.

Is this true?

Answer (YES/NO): NO